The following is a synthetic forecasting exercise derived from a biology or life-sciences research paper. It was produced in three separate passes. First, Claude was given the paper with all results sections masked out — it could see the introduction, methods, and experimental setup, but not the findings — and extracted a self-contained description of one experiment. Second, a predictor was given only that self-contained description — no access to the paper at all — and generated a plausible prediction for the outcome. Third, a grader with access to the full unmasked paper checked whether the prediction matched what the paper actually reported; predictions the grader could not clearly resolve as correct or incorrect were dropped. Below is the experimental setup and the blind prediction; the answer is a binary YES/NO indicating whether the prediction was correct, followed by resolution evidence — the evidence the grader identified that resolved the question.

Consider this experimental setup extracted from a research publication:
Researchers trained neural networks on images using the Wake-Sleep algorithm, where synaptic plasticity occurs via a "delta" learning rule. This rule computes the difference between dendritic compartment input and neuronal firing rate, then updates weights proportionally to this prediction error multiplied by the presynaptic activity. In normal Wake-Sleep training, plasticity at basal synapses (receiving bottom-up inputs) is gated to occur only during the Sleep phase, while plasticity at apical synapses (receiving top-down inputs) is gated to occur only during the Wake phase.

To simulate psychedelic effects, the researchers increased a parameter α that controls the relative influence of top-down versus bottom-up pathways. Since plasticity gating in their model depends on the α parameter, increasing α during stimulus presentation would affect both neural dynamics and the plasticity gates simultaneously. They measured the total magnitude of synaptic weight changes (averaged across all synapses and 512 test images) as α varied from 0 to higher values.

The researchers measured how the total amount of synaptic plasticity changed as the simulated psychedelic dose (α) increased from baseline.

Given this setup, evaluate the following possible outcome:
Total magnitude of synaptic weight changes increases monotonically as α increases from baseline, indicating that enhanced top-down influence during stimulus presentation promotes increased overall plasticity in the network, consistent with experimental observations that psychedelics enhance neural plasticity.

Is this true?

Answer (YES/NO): NO